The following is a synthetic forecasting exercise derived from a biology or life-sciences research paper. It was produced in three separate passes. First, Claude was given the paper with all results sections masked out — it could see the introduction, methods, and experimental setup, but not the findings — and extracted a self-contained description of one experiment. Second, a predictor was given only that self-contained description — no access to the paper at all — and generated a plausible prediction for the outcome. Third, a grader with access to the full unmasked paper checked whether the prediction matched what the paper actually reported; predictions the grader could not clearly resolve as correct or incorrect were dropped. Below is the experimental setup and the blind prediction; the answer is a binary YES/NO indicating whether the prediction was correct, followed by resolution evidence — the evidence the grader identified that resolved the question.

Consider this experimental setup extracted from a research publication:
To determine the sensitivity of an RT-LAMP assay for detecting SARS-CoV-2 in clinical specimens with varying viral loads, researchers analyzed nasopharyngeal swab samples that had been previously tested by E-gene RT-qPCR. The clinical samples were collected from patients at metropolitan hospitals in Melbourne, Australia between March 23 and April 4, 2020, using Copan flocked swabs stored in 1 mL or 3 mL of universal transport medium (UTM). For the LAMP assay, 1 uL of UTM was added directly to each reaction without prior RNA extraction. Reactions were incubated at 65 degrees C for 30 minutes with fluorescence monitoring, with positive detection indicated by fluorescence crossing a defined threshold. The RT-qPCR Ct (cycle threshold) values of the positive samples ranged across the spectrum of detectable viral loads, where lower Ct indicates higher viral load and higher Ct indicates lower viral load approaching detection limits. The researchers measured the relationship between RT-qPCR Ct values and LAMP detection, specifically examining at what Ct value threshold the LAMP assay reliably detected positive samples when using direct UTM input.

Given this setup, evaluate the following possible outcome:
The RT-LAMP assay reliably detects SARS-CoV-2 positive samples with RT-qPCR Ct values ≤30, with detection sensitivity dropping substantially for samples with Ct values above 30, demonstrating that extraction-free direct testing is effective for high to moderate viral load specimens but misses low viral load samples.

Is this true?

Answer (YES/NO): NO